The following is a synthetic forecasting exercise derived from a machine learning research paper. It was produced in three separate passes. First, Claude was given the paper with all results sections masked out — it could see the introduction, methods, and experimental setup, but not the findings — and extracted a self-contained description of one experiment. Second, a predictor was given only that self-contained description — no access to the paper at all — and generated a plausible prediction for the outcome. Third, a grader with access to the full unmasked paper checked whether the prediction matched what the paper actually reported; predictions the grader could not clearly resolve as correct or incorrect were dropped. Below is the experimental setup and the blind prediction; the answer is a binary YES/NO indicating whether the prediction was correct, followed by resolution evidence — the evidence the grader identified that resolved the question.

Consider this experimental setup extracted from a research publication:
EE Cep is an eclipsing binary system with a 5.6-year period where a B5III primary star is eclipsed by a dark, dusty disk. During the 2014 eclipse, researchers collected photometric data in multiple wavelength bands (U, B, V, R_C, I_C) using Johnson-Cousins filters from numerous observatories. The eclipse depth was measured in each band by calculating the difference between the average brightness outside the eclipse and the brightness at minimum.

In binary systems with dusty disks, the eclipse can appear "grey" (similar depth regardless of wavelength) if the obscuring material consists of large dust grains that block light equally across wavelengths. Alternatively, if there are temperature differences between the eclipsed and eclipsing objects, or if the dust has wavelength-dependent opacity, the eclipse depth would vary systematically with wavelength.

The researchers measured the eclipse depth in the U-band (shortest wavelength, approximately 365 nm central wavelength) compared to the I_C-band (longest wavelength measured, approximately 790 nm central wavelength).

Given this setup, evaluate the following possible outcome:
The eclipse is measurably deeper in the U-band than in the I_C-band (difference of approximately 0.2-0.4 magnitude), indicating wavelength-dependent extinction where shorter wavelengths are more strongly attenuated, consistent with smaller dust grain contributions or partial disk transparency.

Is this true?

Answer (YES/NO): YES